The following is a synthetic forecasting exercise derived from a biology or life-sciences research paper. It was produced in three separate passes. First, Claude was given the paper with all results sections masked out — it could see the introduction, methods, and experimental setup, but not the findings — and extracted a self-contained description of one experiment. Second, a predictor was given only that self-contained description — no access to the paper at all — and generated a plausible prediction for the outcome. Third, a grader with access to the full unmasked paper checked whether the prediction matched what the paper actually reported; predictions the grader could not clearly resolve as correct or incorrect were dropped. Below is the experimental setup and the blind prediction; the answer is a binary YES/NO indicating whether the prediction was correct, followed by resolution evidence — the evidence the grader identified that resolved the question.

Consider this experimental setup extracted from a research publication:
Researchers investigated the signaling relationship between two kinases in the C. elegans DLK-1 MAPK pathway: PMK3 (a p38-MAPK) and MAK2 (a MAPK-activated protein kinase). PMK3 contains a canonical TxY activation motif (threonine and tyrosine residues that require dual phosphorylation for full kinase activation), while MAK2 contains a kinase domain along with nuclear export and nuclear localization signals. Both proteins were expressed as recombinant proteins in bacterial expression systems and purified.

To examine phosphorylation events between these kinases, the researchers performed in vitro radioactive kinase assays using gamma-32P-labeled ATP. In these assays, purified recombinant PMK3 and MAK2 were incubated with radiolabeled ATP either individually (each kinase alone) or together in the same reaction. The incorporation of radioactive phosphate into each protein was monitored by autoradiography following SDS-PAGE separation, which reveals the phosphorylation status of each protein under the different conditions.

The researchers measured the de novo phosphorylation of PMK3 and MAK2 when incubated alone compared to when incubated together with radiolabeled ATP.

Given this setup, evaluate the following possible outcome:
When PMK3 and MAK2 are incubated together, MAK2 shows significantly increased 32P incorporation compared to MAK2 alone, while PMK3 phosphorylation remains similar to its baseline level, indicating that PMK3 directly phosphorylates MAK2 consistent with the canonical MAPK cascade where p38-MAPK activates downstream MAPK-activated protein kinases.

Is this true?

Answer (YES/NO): NO